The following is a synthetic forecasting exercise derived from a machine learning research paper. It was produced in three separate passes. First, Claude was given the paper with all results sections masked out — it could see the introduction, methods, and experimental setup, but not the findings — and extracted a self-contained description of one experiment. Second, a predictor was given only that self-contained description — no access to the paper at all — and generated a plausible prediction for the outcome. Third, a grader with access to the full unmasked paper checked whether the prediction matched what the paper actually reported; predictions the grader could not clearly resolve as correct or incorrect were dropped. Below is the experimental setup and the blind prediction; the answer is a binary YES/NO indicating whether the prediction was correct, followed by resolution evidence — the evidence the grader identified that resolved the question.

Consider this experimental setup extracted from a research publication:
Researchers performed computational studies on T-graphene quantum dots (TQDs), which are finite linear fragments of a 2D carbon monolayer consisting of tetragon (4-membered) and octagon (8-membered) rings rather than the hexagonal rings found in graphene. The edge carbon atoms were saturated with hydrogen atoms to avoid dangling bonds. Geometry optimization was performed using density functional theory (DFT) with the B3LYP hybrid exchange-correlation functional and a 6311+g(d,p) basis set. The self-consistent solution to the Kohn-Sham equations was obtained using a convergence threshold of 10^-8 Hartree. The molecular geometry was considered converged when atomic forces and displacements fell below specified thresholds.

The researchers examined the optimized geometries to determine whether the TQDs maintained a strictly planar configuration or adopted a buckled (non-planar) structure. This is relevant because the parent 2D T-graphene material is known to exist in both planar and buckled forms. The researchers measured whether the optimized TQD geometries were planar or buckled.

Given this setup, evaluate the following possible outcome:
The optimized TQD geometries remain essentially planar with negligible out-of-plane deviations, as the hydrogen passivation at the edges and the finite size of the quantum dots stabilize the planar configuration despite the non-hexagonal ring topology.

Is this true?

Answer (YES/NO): YES